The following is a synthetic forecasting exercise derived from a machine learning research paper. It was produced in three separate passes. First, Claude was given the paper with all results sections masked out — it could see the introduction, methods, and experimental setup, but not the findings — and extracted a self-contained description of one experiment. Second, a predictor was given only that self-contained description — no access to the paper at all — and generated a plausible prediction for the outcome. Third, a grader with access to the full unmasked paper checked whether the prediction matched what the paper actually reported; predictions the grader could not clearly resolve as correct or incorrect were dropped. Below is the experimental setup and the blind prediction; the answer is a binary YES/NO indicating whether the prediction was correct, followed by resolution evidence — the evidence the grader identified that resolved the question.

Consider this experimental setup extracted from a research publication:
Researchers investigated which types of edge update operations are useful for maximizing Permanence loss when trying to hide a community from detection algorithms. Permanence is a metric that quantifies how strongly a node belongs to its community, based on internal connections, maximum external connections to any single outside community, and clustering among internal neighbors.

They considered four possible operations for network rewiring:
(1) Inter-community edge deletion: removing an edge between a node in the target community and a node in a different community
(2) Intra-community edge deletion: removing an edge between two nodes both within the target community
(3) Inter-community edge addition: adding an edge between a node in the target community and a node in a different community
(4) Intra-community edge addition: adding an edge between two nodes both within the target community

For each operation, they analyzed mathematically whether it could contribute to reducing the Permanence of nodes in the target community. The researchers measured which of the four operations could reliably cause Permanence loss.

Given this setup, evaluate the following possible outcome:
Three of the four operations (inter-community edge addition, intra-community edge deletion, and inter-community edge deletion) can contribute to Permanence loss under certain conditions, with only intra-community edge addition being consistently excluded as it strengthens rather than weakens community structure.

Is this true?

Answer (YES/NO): NO